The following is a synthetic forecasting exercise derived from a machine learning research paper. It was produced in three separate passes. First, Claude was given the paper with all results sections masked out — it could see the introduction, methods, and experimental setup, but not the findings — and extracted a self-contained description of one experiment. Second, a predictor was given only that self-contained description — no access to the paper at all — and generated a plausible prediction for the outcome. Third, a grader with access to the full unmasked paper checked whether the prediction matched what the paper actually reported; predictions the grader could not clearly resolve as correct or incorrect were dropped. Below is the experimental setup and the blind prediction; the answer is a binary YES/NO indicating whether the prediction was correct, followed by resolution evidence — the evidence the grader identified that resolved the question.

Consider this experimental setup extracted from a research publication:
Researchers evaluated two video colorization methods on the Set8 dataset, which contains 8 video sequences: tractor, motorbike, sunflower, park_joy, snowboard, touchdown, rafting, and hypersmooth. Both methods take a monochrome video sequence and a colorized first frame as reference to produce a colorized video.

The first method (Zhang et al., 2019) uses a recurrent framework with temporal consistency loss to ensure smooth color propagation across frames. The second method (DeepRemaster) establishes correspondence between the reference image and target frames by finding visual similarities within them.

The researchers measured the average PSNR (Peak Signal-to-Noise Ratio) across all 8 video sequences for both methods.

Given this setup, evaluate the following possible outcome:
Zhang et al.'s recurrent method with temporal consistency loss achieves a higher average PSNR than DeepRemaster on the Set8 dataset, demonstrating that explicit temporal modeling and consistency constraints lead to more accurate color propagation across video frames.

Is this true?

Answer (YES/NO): NO